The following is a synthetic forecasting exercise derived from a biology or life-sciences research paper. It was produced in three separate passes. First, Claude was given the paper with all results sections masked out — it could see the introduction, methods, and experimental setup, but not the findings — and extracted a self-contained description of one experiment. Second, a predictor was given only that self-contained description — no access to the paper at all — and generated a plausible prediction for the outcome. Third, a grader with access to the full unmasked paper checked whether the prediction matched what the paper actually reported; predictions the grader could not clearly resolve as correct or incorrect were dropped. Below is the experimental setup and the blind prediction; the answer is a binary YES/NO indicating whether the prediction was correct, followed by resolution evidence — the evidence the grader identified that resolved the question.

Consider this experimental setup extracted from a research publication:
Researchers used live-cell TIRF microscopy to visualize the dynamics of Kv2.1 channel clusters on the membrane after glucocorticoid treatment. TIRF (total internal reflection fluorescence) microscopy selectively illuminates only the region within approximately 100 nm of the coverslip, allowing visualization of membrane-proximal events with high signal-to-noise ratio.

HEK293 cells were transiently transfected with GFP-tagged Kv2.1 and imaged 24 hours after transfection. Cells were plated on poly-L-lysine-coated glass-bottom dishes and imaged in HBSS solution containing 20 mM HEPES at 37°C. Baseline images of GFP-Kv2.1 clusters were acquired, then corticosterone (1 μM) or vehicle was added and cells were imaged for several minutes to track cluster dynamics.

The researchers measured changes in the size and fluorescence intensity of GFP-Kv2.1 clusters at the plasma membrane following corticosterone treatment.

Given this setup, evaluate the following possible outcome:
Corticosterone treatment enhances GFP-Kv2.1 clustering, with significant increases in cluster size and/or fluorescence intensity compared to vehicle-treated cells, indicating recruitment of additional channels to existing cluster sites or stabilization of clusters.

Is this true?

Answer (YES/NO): NO